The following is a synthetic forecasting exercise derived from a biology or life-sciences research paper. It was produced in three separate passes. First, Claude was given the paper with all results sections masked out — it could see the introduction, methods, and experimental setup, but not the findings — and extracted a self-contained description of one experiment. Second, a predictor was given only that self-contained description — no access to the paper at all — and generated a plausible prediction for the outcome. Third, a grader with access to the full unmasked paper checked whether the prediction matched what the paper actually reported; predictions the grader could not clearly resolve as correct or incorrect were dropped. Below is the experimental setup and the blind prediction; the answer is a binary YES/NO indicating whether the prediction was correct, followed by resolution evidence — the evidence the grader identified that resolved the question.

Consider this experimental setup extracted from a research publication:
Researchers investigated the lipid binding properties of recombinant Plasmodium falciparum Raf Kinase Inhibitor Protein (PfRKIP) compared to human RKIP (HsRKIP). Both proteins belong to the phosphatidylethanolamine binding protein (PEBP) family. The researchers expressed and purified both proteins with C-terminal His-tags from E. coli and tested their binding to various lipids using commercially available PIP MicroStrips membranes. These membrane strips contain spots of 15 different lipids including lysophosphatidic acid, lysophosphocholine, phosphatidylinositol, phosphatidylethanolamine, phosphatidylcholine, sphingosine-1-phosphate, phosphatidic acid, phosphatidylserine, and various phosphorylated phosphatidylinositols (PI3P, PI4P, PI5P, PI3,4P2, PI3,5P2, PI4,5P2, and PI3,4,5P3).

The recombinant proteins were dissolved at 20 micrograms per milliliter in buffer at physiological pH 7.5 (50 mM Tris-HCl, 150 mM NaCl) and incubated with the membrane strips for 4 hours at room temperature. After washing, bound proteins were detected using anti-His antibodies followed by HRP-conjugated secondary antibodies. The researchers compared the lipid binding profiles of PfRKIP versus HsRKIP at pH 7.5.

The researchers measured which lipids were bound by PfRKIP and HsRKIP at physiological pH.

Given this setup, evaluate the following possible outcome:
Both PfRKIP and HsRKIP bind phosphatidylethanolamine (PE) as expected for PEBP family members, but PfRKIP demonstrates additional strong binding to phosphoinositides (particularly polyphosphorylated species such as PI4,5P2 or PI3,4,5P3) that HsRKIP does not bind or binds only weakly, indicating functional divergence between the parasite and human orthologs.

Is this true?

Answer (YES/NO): NO